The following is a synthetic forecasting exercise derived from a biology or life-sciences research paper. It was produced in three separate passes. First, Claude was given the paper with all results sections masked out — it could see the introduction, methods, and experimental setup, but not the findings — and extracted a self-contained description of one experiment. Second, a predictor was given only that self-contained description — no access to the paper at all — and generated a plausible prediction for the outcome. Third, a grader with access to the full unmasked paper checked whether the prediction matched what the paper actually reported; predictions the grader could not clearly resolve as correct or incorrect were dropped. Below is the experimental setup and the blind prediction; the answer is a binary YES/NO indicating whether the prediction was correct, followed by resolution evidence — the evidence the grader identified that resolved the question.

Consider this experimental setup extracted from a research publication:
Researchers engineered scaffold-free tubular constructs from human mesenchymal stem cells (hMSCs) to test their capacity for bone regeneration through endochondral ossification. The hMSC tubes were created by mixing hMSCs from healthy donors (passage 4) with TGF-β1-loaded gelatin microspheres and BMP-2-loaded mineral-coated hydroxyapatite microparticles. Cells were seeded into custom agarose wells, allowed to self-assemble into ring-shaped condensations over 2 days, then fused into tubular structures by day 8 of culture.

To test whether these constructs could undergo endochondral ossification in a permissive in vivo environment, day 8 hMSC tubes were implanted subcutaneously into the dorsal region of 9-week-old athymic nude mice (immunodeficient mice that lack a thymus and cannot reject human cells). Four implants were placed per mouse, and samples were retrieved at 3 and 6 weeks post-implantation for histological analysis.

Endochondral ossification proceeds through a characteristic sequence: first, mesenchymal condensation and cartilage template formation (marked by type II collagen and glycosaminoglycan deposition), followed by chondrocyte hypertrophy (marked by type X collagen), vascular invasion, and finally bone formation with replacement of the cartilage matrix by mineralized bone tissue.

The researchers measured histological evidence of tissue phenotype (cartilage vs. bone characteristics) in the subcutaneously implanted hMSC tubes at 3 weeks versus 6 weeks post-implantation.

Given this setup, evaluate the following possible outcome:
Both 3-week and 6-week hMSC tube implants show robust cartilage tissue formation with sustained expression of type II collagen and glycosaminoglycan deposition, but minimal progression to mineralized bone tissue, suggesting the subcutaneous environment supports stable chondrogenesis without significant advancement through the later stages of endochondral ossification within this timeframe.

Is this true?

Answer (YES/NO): NO